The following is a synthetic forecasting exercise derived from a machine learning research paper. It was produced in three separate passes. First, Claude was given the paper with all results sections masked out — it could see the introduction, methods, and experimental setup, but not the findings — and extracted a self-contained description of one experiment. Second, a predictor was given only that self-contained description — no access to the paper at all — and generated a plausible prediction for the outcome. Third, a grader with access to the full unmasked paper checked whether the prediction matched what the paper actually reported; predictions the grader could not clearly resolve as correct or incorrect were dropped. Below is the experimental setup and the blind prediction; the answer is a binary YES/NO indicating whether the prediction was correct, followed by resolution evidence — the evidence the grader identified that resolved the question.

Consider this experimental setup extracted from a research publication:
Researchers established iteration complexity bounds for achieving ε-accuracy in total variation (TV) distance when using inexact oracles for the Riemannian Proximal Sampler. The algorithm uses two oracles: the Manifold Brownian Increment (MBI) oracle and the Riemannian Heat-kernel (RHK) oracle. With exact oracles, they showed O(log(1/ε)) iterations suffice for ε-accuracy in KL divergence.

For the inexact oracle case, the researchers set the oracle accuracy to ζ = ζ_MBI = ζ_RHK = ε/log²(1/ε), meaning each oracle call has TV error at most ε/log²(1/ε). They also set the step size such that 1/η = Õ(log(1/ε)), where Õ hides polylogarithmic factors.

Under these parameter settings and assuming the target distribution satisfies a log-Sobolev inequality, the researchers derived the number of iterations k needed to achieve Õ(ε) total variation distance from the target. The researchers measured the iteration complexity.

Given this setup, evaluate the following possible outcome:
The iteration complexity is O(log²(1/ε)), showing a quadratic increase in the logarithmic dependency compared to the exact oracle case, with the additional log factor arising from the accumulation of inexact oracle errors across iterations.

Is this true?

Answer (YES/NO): YES